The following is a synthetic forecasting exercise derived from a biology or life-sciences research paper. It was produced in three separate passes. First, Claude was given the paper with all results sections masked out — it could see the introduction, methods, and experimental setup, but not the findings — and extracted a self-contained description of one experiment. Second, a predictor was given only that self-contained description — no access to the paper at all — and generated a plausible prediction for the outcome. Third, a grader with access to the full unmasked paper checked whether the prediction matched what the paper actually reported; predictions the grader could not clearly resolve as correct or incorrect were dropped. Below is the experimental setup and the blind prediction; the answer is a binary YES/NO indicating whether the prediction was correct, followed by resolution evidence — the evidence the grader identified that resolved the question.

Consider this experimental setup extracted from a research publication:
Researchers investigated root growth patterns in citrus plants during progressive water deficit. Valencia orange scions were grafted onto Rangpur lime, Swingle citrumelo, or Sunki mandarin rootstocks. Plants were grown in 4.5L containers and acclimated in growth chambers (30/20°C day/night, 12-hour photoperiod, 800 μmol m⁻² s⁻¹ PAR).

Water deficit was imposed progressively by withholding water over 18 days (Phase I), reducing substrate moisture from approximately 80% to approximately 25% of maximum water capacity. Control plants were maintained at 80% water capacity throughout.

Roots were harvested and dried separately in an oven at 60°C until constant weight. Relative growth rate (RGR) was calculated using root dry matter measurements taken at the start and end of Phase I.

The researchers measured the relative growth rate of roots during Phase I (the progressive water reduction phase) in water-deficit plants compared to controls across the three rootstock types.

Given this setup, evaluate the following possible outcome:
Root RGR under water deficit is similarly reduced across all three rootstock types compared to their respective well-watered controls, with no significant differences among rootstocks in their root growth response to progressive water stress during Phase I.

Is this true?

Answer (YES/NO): NO